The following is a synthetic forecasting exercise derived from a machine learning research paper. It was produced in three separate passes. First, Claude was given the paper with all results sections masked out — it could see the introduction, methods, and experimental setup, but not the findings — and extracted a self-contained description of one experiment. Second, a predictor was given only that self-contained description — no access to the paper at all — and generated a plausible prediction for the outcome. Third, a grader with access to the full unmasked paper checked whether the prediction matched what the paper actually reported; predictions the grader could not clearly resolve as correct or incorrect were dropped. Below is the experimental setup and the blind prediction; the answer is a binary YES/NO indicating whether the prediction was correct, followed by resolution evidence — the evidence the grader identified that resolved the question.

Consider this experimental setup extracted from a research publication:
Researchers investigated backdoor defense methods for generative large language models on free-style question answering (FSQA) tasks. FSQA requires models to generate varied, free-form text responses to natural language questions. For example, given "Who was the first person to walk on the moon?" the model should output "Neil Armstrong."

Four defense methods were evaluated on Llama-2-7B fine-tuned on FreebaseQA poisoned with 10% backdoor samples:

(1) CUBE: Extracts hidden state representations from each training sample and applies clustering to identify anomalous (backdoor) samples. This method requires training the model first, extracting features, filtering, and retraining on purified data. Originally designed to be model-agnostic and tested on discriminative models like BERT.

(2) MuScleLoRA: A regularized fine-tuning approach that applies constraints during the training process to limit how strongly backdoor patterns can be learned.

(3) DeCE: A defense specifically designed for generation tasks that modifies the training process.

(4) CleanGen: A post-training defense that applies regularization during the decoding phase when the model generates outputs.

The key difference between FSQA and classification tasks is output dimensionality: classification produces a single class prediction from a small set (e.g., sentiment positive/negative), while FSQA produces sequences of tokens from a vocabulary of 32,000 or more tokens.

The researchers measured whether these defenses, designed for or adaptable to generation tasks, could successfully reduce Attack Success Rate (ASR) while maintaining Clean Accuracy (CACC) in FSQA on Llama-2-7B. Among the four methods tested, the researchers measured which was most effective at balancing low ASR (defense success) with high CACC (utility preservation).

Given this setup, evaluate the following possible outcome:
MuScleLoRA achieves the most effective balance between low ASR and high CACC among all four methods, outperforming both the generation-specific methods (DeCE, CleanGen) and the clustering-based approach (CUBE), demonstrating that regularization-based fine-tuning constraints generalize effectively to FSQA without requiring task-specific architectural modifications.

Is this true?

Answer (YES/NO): NO